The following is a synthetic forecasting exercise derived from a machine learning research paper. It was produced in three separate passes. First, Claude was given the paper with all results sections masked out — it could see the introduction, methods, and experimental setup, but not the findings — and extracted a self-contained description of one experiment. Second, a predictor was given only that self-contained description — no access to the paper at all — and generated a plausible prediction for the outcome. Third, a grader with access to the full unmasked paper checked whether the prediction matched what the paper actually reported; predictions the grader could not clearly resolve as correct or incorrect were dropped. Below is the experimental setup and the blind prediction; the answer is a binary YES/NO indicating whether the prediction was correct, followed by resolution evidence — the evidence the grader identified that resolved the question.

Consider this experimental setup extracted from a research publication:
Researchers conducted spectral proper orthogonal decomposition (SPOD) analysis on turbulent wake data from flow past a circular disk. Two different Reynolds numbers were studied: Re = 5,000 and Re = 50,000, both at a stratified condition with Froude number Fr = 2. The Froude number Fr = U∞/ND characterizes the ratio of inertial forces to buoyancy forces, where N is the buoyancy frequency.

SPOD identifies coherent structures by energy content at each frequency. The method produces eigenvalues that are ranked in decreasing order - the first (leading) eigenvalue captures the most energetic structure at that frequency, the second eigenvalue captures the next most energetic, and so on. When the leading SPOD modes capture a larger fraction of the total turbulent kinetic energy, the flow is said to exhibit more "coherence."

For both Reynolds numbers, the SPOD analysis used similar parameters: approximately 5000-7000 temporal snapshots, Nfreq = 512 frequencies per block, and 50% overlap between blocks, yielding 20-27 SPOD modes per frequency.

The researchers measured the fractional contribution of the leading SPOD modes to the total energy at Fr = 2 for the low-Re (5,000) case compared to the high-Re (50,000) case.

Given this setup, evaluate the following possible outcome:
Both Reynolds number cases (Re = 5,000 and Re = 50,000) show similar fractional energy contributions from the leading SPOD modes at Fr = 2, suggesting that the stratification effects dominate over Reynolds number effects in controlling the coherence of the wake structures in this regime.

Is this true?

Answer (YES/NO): NO